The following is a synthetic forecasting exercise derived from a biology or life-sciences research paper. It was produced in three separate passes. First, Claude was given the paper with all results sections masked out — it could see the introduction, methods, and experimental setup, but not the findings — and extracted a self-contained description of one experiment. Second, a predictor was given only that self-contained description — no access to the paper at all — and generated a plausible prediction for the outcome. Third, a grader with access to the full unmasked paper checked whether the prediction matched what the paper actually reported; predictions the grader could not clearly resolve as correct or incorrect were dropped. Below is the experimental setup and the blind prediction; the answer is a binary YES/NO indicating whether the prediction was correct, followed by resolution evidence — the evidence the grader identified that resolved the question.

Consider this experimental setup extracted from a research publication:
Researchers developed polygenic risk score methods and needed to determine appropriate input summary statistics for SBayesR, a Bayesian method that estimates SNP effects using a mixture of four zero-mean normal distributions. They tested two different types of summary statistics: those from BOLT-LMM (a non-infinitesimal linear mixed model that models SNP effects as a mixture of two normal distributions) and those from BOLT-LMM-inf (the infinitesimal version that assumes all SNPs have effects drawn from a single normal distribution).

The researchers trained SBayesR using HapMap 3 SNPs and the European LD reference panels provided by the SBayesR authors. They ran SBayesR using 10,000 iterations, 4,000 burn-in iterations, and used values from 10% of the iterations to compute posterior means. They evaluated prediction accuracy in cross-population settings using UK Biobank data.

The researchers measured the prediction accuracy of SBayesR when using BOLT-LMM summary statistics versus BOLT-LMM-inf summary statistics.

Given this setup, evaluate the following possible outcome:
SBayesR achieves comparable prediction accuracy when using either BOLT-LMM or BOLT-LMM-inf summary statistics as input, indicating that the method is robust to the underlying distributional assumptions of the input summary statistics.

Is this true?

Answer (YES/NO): NO